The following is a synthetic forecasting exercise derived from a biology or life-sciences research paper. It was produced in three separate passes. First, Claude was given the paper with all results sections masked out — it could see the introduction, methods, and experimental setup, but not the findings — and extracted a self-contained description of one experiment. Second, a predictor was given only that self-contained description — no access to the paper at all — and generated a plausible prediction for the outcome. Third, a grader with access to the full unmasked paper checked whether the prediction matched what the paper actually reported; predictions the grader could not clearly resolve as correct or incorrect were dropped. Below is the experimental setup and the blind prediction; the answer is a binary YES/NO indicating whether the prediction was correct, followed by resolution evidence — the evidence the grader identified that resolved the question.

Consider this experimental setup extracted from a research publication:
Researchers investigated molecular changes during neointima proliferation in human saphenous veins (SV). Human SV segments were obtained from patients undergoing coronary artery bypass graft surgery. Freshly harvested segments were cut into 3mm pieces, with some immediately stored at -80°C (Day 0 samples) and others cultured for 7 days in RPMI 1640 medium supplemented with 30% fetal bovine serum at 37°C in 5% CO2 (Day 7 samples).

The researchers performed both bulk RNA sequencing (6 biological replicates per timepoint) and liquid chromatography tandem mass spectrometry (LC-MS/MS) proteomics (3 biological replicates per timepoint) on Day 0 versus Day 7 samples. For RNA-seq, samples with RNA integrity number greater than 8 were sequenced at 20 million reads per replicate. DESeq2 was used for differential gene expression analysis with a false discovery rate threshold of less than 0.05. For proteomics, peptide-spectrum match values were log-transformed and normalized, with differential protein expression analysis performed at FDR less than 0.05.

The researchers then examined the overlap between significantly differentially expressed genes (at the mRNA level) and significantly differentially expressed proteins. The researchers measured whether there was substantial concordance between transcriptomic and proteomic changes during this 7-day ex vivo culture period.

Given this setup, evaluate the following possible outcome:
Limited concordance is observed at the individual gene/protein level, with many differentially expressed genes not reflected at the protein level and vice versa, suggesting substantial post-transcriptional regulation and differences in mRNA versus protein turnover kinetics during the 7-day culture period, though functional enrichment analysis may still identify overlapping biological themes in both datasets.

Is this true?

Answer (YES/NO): YES